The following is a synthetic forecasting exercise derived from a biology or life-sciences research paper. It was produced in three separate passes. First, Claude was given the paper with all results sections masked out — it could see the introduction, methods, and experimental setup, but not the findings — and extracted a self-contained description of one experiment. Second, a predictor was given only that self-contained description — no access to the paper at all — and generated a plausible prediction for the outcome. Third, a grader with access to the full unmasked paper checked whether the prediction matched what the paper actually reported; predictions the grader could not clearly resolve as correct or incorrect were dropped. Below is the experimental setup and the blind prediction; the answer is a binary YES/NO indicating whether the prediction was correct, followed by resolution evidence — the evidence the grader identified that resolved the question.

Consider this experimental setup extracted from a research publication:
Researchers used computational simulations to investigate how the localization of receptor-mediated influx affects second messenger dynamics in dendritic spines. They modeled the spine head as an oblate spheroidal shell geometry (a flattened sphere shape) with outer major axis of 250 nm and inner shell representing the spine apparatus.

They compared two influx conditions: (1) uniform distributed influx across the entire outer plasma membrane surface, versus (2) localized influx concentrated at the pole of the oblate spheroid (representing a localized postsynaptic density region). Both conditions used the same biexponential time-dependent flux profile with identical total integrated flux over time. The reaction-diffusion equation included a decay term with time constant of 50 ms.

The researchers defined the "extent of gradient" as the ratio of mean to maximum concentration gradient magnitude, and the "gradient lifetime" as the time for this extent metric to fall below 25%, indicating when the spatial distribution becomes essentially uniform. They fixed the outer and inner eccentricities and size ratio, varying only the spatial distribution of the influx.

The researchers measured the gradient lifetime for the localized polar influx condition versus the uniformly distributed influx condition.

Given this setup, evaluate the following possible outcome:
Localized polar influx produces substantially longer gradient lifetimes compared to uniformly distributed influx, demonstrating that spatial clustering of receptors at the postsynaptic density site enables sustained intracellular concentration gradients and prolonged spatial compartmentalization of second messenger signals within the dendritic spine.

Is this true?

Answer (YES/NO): NO